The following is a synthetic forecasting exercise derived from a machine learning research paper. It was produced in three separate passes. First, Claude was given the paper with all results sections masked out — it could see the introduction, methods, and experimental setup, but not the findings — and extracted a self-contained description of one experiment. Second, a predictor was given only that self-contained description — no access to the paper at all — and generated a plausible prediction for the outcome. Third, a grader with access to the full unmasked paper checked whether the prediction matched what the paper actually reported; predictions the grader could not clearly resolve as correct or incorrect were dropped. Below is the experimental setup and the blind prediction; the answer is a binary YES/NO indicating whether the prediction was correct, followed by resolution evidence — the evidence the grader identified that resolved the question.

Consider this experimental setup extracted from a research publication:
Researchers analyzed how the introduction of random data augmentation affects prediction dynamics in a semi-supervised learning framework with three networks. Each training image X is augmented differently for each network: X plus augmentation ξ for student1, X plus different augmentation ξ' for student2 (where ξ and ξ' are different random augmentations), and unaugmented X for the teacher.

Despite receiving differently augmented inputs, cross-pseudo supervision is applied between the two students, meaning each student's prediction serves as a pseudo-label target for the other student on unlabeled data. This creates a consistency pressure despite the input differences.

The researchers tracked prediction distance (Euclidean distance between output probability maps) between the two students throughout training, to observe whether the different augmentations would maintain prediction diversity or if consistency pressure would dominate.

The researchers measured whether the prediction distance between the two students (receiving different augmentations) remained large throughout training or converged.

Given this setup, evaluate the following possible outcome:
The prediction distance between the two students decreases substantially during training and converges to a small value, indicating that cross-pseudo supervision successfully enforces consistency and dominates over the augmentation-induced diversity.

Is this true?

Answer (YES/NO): NO